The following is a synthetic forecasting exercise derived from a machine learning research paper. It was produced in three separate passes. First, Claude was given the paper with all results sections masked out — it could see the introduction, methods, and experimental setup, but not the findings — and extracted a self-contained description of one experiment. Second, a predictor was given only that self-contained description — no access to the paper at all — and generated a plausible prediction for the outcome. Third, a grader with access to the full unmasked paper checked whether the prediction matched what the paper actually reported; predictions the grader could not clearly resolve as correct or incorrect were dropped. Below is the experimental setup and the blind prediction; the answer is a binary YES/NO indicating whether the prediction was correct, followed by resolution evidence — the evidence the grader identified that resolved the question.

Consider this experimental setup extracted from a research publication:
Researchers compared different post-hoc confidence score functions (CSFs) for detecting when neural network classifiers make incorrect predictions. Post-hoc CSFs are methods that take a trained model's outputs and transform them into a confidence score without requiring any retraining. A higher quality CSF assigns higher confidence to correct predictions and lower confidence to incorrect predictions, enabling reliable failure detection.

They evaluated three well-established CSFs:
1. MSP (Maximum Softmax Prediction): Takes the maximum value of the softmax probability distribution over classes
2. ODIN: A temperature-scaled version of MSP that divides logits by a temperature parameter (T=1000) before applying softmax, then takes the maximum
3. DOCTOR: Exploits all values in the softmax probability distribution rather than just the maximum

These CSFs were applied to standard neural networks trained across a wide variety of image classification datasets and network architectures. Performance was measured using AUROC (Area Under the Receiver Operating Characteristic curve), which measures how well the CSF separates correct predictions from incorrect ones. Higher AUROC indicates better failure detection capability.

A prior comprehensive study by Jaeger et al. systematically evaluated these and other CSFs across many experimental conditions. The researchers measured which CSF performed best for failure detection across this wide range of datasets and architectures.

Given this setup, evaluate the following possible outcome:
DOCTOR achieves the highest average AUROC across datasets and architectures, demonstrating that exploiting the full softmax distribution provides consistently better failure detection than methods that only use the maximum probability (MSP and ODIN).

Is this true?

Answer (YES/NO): NO